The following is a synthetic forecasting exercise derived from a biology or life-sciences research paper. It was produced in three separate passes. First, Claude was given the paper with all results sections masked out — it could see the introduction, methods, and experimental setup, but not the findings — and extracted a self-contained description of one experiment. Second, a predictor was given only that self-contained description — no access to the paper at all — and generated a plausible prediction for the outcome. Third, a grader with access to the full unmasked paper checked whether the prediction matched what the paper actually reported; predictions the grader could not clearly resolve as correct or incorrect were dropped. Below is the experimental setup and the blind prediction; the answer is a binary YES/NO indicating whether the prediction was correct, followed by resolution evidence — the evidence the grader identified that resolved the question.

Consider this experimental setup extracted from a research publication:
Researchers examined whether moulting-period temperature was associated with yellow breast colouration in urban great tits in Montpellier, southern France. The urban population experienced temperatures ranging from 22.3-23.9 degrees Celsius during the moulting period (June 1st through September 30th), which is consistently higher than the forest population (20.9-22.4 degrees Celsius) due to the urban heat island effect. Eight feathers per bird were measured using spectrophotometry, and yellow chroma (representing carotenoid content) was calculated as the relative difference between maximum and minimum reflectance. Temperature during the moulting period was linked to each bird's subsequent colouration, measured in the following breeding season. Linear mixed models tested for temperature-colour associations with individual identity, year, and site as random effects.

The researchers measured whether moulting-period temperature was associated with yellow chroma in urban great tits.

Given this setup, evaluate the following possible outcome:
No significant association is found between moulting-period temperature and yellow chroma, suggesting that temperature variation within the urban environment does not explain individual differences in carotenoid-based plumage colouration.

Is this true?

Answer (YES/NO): NO